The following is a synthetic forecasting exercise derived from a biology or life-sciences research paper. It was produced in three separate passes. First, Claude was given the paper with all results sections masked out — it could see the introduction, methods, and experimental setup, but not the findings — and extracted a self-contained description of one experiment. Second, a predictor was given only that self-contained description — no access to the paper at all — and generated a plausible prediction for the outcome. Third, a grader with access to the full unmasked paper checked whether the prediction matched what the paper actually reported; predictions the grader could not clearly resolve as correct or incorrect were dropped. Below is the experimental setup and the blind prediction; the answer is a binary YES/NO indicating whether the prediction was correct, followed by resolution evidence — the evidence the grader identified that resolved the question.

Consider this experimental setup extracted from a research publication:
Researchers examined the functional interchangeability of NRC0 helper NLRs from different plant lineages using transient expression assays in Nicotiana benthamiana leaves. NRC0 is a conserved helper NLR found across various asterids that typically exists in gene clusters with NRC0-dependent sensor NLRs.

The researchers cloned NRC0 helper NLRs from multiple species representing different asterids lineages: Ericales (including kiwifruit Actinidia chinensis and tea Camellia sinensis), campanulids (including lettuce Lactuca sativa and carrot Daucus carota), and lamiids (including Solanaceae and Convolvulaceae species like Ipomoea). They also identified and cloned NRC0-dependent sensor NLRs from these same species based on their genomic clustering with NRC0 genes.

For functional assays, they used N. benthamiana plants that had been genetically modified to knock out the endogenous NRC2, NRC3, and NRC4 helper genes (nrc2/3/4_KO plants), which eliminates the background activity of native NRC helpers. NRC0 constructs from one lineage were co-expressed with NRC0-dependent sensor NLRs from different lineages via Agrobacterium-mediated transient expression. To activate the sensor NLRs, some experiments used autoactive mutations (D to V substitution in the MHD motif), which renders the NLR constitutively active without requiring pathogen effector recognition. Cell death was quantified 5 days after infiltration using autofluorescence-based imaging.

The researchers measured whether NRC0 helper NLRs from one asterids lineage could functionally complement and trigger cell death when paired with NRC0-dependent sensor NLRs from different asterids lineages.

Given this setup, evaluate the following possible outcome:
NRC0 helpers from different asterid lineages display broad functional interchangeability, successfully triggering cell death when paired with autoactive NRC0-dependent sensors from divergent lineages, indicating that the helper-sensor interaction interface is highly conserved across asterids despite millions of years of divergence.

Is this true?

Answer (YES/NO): NO